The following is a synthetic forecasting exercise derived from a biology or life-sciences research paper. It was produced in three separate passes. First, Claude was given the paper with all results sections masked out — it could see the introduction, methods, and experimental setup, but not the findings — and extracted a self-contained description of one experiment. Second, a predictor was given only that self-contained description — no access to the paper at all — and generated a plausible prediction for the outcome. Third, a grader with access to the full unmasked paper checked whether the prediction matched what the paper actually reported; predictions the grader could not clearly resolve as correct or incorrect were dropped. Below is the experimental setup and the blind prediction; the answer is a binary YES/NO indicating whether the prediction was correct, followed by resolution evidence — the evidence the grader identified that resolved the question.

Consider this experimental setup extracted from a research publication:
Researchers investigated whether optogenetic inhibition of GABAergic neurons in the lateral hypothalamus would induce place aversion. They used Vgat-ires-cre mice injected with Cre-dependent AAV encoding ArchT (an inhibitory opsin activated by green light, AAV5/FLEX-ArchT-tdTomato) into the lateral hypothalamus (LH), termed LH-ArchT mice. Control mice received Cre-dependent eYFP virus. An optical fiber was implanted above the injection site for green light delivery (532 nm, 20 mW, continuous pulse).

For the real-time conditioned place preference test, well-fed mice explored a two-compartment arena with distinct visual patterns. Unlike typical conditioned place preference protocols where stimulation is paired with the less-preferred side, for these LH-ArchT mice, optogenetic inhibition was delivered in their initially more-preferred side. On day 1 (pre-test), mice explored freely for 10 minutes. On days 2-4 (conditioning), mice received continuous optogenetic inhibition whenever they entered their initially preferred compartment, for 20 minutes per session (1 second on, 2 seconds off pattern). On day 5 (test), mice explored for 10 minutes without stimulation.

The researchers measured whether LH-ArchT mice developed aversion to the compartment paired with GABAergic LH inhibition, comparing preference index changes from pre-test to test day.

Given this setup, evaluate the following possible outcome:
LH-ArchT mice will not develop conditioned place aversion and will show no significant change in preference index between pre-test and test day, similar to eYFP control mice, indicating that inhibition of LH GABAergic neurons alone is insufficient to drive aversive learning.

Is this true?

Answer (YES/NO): NO